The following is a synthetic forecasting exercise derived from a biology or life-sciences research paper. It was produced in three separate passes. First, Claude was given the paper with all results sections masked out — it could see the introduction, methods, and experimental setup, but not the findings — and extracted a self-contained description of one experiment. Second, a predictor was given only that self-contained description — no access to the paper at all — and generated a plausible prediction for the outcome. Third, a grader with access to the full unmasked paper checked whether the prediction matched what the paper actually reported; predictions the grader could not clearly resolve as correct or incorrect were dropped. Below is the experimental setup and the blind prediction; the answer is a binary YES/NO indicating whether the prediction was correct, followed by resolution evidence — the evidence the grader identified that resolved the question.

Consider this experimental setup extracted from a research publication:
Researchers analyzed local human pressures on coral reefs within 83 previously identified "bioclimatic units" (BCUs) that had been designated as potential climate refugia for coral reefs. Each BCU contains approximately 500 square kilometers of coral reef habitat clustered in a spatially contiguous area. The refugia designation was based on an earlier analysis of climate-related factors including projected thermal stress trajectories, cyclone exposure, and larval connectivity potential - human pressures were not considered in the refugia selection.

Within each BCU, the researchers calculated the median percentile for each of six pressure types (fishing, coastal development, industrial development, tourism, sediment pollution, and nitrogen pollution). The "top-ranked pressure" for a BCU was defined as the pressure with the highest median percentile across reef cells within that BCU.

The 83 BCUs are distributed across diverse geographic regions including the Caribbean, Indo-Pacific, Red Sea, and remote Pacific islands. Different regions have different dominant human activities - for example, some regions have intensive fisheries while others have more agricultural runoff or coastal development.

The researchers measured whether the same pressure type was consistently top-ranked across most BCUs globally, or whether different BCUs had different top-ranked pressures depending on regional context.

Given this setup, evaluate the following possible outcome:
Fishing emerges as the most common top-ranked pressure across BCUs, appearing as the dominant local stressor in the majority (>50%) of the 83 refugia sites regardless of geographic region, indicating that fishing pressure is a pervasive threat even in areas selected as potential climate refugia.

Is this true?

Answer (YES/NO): NO